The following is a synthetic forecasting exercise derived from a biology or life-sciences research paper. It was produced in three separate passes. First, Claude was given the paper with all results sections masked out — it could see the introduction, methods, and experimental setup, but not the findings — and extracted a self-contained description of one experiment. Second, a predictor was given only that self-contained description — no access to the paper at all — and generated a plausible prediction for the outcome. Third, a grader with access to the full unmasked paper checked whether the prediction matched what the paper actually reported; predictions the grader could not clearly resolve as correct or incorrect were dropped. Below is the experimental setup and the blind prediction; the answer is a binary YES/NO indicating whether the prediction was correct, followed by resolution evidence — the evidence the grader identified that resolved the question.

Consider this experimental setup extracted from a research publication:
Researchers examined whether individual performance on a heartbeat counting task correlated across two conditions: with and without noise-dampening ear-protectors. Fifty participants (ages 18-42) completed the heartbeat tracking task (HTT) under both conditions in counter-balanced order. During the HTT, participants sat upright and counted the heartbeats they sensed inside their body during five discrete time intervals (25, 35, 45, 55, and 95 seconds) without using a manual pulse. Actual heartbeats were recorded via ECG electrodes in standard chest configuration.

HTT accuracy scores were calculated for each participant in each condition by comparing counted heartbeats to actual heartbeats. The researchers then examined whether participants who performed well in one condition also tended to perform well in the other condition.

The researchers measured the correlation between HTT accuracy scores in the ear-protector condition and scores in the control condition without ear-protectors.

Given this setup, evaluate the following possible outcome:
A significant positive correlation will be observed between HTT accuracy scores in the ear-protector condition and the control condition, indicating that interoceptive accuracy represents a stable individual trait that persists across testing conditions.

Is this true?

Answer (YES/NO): NO